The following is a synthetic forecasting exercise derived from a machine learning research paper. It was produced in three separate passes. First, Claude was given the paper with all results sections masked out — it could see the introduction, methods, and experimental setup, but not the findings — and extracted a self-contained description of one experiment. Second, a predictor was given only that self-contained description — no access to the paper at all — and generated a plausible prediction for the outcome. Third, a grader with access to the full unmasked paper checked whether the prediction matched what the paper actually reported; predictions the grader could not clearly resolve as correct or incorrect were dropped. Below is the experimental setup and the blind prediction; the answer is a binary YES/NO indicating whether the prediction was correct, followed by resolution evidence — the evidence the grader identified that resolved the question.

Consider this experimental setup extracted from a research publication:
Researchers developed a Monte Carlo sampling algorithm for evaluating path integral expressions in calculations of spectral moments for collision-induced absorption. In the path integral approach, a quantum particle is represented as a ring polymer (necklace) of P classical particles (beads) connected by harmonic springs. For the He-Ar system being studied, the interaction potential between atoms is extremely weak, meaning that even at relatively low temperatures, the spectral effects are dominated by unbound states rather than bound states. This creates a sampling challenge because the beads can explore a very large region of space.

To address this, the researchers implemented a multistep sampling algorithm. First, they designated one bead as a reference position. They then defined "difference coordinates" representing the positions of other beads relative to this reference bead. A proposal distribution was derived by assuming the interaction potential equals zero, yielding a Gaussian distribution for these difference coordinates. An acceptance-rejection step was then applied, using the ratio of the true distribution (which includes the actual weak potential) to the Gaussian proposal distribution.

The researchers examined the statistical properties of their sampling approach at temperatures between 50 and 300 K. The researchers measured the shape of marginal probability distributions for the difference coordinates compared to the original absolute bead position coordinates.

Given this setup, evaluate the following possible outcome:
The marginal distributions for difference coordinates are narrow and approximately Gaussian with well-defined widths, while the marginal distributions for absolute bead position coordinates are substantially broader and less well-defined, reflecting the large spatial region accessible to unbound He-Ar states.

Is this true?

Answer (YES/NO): YES